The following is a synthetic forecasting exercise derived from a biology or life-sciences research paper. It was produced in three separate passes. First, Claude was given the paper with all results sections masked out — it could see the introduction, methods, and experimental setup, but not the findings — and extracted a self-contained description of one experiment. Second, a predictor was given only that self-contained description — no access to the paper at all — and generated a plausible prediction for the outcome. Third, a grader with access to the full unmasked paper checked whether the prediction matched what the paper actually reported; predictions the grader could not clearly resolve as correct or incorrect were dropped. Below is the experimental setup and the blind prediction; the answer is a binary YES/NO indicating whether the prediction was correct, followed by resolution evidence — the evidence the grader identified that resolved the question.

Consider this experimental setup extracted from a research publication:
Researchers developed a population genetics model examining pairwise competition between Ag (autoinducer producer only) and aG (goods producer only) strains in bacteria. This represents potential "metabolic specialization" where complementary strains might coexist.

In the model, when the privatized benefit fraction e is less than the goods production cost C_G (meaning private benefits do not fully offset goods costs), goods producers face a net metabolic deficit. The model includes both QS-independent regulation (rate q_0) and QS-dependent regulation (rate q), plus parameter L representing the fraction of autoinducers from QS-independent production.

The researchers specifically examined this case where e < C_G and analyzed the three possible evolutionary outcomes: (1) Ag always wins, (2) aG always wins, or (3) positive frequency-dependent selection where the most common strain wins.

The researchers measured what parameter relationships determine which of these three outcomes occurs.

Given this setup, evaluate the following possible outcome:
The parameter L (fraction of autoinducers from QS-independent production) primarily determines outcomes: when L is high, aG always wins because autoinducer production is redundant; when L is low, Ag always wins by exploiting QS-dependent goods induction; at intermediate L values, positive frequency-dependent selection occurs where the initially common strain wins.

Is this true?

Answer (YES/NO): NO